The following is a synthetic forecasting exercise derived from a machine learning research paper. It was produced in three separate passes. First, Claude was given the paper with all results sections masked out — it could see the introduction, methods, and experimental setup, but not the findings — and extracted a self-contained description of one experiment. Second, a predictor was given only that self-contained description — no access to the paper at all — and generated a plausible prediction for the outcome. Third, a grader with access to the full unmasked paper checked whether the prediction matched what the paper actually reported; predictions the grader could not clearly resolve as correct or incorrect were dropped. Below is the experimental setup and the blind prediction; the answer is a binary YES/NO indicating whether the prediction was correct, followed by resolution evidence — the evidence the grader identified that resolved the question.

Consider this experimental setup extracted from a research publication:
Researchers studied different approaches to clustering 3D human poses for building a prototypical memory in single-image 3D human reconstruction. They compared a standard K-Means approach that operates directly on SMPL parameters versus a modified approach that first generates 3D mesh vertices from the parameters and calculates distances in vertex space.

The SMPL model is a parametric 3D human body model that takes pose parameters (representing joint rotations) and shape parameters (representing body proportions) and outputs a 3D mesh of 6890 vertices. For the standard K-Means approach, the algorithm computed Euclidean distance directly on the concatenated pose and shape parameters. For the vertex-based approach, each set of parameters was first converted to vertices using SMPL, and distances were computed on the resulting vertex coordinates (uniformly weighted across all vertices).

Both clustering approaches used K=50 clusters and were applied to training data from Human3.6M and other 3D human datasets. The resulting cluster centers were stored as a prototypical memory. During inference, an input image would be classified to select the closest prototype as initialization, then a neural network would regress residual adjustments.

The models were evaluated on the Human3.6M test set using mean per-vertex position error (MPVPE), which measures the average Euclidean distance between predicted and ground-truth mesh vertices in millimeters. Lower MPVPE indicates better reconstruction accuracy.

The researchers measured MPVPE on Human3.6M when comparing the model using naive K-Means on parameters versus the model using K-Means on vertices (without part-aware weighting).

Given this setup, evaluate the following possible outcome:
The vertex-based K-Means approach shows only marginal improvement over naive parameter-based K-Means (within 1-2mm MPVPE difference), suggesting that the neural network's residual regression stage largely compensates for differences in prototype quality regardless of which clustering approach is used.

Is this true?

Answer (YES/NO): NO